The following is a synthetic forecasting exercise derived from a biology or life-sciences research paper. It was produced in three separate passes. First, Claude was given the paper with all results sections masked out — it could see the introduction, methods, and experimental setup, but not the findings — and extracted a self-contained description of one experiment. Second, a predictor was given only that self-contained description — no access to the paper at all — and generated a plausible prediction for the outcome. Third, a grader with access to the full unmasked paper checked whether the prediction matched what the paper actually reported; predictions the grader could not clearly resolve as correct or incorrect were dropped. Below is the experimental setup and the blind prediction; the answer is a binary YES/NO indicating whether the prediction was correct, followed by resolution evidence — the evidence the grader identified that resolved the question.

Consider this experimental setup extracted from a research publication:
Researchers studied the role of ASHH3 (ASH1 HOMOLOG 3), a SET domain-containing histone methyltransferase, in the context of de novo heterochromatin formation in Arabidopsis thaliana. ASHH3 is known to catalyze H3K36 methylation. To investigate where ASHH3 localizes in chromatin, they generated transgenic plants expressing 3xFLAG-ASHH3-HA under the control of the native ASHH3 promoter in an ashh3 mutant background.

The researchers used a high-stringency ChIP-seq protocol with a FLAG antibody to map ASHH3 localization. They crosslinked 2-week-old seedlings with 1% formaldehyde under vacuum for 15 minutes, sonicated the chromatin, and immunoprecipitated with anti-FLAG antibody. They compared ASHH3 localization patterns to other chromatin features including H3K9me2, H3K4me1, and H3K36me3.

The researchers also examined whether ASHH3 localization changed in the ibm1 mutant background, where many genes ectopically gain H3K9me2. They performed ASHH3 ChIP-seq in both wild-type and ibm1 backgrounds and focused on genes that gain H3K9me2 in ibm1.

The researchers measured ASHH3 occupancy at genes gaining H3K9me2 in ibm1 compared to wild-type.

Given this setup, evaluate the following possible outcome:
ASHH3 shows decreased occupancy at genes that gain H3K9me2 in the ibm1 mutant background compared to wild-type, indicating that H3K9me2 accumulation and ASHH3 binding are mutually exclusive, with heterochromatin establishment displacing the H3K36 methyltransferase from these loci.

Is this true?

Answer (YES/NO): NO